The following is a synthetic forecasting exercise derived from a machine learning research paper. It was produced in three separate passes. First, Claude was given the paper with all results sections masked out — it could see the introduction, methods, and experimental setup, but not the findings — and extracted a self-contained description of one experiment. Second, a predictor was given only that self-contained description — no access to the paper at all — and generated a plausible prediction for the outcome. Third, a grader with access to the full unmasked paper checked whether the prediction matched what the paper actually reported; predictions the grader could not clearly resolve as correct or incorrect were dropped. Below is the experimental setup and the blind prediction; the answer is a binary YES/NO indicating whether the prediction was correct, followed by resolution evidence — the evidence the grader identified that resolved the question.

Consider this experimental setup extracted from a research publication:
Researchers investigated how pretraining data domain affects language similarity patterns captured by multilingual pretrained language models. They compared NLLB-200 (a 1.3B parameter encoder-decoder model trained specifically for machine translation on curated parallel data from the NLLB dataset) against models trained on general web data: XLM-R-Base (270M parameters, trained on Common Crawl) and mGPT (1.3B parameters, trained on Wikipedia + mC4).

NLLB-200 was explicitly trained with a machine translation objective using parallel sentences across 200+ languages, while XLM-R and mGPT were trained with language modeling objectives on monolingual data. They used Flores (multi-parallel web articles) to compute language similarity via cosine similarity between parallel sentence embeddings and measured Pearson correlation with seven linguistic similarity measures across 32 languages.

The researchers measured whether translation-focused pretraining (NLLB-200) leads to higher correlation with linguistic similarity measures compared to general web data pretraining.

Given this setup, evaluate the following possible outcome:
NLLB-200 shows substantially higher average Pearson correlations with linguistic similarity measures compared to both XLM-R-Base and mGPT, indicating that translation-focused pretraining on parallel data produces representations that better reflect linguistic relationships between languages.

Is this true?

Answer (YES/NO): NO